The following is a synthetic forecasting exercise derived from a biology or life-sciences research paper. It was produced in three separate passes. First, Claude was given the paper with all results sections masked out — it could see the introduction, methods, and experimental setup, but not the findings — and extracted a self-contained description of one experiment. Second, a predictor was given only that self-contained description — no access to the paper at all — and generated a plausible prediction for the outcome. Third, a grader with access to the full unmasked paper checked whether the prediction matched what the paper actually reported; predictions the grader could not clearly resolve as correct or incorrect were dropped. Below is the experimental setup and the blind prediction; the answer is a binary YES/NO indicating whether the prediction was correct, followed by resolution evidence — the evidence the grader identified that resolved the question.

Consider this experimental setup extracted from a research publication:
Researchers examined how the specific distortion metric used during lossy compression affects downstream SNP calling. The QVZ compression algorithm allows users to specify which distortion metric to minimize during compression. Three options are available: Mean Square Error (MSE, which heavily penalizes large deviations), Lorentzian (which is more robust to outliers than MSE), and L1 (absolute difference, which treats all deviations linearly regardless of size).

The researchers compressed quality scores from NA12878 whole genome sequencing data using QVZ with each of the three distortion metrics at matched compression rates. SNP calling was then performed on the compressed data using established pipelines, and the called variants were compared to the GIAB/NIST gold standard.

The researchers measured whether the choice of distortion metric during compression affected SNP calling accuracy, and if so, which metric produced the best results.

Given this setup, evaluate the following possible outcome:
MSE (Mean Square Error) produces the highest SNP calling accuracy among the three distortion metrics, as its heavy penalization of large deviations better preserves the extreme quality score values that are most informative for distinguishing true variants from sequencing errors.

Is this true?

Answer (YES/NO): NO